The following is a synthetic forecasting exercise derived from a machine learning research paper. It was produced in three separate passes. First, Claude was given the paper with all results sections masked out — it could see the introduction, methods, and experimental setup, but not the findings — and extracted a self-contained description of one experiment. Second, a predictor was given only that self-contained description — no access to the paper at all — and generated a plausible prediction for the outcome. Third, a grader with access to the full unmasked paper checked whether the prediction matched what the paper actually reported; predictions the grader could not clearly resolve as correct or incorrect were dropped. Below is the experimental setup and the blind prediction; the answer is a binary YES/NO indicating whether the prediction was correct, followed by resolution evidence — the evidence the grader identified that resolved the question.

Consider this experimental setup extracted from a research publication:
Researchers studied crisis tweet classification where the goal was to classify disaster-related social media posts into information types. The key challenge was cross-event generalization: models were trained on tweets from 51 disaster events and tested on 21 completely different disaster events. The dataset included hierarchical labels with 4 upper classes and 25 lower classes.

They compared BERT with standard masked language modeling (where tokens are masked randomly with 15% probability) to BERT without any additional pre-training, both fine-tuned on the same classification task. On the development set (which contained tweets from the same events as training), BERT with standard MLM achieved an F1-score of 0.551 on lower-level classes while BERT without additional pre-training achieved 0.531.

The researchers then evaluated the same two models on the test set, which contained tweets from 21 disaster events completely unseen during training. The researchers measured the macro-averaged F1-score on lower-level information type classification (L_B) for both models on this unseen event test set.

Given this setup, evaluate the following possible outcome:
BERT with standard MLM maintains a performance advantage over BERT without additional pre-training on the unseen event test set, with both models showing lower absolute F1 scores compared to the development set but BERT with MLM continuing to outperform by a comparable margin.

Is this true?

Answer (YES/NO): NO